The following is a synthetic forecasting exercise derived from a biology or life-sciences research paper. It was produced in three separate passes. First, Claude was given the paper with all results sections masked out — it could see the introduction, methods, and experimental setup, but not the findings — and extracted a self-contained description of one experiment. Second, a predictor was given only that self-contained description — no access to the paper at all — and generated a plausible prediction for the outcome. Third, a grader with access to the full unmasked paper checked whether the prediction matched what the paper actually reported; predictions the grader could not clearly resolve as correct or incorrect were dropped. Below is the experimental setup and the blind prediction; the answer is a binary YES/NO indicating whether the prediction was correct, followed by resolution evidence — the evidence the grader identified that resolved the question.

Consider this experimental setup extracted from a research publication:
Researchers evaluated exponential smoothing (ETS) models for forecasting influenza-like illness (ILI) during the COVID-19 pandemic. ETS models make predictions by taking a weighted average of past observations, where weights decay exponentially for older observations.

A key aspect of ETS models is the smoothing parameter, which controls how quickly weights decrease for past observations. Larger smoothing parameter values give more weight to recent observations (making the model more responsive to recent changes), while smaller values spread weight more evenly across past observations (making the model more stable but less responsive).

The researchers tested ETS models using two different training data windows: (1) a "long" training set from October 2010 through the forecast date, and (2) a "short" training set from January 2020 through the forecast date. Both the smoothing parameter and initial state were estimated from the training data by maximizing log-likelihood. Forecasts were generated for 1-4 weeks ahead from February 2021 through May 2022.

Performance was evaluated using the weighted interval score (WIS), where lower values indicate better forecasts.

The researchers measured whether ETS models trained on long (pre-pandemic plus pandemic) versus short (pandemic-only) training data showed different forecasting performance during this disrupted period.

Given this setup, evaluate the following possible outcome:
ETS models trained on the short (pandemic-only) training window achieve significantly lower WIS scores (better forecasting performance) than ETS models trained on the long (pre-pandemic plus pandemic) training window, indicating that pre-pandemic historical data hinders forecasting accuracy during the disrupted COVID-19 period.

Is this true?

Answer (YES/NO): NO